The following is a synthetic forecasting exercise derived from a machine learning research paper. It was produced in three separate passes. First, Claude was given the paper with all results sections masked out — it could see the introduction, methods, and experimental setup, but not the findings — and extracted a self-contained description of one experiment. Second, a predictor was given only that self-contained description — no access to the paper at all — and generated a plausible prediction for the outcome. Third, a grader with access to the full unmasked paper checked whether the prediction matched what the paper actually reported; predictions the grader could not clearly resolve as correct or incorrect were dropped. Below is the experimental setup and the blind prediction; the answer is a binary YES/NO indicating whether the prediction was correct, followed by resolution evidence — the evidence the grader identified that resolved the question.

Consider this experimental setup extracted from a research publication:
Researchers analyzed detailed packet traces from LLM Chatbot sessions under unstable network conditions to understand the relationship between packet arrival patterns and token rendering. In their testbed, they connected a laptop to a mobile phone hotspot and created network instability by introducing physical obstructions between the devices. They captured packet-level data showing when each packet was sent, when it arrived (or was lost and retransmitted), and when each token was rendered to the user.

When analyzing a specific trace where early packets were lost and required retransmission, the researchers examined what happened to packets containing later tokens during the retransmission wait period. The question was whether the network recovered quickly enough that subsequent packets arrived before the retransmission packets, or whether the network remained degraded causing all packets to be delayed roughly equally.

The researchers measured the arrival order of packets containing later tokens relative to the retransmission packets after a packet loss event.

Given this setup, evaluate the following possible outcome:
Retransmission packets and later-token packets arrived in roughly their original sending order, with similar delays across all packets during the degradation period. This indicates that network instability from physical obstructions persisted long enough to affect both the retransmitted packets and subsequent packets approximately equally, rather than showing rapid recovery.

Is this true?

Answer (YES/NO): NO